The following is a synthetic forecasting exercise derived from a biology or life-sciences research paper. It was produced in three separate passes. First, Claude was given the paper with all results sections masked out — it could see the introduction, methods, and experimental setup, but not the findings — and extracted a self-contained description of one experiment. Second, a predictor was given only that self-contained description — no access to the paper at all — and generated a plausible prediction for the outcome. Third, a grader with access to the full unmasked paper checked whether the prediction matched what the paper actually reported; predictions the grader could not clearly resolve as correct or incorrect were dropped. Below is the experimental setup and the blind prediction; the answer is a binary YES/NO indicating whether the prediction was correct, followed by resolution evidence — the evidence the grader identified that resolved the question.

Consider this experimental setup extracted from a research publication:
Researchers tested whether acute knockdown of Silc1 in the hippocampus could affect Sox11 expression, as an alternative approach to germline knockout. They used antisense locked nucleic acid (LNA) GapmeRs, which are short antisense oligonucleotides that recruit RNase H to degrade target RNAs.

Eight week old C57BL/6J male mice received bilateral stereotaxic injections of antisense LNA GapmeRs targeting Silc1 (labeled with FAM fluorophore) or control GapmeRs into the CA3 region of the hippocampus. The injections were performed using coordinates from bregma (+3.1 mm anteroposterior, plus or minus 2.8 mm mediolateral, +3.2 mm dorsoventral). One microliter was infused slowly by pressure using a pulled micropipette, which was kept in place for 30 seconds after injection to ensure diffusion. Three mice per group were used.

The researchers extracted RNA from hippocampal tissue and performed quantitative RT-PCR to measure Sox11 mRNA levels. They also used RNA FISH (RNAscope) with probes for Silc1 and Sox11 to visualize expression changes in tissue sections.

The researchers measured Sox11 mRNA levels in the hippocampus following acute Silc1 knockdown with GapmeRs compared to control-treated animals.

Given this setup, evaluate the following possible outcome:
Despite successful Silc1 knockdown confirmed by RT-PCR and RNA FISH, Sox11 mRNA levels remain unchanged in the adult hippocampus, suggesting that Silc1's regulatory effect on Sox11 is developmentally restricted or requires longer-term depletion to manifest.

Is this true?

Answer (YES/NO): NO